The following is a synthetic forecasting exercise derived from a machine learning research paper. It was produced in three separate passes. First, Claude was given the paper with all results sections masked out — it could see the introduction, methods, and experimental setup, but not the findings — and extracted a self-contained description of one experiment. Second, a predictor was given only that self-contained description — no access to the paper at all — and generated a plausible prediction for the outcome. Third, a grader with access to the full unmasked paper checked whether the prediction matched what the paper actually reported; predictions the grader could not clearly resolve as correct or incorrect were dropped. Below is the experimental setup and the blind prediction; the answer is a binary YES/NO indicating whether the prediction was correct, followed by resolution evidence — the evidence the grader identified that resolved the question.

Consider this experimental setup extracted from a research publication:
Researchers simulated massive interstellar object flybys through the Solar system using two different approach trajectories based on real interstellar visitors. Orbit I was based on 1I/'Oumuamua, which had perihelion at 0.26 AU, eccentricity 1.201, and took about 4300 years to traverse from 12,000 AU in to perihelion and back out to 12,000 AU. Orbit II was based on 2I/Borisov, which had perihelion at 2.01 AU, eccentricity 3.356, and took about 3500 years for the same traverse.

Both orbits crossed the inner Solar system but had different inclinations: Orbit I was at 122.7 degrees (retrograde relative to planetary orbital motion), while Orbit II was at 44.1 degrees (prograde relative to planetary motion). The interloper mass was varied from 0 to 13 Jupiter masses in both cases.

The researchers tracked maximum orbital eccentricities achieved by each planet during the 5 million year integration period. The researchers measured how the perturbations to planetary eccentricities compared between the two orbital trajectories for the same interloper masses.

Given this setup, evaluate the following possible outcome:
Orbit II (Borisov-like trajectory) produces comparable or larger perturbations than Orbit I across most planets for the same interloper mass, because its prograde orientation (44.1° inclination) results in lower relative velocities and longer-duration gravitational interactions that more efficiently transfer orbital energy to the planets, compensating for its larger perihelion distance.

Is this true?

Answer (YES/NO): NO